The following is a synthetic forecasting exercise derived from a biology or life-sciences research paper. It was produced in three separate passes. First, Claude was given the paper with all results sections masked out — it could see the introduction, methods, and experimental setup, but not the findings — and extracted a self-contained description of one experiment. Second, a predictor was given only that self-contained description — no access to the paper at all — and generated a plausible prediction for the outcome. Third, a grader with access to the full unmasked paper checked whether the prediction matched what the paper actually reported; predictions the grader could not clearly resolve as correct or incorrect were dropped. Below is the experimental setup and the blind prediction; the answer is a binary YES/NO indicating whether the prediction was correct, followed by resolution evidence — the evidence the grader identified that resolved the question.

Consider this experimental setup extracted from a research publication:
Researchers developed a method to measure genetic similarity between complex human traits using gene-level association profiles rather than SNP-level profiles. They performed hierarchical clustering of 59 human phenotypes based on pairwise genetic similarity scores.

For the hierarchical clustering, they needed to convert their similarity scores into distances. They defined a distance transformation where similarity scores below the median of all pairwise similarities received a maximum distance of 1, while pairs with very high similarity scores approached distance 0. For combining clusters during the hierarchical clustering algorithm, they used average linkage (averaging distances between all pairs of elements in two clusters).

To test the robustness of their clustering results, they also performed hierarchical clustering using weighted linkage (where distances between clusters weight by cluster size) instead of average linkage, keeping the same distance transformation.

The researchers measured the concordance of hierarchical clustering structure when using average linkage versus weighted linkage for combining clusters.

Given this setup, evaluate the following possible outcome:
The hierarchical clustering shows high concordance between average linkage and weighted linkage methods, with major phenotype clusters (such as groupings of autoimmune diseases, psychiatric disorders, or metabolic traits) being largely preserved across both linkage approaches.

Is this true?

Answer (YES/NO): YES